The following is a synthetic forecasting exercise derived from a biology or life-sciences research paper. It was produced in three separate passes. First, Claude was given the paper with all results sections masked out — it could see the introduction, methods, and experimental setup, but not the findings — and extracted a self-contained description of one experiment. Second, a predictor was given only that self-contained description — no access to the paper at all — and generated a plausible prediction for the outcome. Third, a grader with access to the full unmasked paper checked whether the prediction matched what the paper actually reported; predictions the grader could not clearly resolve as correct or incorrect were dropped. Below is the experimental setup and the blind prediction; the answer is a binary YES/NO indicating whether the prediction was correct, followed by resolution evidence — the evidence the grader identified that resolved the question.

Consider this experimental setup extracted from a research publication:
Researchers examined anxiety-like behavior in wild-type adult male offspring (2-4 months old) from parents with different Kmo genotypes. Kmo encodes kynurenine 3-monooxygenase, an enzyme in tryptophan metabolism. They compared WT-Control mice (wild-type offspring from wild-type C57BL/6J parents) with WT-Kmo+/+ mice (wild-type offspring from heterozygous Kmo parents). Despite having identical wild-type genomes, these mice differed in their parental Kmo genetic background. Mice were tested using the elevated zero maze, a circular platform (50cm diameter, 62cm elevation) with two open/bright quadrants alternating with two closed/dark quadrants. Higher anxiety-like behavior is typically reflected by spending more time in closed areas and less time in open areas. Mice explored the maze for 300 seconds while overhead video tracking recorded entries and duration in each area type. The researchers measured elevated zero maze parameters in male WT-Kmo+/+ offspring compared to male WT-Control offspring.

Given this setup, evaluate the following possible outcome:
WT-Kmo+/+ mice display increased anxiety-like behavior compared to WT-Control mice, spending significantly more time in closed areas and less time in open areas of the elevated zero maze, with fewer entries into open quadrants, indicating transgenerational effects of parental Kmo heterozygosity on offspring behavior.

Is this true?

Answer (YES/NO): NO